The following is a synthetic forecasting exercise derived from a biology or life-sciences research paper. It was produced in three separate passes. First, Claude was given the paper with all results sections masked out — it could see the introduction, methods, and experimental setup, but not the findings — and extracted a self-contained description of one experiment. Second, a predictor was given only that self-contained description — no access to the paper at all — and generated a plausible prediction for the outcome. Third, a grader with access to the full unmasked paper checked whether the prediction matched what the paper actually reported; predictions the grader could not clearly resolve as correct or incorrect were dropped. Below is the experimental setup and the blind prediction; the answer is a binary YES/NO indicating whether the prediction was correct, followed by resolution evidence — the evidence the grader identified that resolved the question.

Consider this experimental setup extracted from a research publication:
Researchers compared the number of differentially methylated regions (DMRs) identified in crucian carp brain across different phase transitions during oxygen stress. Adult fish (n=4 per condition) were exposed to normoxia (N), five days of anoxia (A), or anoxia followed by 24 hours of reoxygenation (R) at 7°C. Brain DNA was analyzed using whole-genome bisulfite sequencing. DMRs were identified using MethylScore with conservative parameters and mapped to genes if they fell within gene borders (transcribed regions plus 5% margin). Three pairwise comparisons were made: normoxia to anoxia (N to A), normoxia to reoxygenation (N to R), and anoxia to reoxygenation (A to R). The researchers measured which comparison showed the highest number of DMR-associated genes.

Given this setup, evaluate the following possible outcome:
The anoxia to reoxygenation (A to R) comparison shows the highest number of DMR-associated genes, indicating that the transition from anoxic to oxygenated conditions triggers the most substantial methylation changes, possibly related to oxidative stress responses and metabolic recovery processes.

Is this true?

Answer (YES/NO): NO